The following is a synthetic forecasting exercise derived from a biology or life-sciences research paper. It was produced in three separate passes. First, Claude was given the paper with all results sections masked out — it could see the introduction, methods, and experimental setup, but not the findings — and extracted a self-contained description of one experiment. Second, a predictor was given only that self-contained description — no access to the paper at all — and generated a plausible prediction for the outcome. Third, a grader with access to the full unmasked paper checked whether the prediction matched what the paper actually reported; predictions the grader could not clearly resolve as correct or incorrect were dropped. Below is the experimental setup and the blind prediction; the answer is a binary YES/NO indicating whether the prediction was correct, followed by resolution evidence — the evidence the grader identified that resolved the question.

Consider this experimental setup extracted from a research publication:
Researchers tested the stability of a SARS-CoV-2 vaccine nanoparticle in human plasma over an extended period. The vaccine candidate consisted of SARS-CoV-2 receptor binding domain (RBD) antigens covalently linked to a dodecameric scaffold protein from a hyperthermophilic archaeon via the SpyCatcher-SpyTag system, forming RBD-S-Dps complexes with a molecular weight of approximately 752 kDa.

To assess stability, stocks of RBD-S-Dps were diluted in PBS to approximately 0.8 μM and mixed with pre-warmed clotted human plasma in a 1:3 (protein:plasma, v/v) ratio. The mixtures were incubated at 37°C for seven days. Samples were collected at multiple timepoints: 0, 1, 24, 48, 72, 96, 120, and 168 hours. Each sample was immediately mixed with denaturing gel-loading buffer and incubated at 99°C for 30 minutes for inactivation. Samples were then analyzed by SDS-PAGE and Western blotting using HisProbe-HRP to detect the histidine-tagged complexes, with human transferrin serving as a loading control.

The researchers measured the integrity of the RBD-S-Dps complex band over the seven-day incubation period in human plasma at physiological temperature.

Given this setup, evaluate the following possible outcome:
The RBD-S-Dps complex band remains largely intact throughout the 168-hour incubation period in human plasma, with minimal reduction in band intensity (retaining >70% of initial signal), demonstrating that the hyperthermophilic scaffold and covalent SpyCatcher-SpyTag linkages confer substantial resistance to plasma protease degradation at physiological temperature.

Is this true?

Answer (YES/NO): NO